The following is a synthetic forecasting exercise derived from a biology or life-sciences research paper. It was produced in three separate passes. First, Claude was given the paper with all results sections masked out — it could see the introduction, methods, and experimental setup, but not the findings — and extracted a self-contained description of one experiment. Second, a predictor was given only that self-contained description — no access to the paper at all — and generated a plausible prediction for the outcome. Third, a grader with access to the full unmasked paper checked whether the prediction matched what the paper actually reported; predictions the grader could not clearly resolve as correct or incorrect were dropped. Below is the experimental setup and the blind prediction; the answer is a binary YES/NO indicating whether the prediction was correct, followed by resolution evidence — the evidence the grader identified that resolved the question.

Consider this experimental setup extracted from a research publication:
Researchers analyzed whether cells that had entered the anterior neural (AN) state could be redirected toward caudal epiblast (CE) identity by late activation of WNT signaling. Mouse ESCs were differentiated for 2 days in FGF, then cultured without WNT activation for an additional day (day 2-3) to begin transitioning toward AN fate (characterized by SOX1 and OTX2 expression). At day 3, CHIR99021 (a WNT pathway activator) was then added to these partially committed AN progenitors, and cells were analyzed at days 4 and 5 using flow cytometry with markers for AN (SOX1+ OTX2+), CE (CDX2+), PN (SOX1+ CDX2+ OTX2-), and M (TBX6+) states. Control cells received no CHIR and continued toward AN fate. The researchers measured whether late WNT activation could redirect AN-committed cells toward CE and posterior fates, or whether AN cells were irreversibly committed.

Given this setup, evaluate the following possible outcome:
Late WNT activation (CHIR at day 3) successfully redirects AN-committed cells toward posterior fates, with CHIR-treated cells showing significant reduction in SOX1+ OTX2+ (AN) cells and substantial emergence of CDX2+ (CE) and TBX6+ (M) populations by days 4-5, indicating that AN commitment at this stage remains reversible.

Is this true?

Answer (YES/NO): NO